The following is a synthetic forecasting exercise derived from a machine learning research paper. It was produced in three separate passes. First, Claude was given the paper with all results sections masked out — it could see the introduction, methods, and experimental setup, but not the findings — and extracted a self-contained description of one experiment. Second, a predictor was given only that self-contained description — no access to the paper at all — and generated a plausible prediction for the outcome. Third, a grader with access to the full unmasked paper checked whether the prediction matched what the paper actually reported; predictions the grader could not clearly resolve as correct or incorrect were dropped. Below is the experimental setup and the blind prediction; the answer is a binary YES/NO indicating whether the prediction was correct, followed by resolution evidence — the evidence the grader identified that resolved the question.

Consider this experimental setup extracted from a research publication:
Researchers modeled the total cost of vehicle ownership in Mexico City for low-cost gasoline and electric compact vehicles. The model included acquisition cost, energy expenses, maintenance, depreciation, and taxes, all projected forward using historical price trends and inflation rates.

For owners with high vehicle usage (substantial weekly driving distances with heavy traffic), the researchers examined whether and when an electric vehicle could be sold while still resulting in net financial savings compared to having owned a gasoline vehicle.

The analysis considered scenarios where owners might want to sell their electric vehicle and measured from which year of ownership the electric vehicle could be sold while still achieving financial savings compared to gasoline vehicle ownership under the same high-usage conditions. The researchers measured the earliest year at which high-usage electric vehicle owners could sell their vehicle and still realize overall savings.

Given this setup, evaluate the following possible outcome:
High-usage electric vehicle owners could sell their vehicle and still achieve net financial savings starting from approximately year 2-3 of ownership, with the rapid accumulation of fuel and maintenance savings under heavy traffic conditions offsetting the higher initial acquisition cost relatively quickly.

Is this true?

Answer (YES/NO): NO